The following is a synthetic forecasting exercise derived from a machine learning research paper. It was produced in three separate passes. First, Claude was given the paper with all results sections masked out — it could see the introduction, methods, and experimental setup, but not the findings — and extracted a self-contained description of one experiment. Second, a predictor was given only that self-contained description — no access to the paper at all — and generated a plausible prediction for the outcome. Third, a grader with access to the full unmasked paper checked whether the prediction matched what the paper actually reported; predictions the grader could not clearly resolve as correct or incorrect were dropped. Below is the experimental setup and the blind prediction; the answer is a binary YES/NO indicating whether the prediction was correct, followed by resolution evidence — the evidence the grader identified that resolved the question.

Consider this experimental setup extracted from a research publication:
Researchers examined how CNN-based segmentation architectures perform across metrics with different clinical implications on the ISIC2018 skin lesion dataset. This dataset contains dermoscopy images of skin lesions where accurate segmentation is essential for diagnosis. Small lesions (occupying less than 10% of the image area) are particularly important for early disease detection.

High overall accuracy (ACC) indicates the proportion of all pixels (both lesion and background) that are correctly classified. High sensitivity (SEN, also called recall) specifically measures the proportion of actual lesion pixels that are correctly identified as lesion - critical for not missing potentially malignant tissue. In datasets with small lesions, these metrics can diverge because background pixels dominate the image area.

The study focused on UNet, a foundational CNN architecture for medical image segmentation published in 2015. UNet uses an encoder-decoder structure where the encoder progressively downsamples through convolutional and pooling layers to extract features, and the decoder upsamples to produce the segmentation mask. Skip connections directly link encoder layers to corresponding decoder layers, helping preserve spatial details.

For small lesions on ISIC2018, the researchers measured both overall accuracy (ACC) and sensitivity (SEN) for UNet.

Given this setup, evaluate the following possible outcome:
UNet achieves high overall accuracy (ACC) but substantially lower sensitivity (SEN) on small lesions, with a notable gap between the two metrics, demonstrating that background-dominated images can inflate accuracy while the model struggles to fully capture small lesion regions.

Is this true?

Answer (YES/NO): NO